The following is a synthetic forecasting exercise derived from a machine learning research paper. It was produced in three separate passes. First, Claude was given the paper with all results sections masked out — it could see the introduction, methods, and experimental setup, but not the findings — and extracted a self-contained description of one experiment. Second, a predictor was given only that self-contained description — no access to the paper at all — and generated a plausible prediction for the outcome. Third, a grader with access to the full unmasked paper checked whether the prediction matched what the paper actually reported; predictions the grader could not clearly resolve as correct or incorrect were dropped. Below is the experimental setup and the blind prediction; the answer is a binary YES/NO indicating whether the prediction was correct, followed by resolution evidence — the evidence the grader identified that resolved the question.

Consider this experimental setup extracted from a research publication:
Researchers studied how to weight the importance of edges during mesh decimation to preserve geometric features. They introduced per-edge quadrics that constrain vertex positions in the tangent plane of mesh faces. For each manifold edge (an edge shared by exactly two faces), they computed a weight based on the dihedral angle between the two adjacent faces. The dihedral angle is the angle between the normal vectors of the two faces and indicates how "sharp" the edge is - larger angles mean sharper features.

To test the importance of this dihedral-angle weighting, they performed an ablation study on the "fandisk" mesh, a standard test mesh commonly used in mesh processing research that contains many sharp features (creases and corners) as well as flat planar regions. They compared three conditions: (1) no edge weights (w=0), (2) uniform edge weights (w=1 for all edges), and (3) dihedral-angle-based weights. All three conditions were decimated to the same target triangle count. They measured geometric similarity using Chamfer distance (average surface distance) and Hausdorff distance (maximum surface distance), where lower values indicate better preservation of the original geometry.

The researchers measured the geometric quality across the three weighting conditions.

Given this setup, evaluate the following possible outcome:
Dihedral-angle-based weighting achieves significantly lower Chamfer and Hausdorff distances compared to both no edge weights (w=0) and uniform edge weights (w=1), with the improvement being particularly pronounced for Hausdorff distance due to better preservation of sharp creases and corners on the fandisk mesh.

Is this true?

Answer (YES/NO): YES